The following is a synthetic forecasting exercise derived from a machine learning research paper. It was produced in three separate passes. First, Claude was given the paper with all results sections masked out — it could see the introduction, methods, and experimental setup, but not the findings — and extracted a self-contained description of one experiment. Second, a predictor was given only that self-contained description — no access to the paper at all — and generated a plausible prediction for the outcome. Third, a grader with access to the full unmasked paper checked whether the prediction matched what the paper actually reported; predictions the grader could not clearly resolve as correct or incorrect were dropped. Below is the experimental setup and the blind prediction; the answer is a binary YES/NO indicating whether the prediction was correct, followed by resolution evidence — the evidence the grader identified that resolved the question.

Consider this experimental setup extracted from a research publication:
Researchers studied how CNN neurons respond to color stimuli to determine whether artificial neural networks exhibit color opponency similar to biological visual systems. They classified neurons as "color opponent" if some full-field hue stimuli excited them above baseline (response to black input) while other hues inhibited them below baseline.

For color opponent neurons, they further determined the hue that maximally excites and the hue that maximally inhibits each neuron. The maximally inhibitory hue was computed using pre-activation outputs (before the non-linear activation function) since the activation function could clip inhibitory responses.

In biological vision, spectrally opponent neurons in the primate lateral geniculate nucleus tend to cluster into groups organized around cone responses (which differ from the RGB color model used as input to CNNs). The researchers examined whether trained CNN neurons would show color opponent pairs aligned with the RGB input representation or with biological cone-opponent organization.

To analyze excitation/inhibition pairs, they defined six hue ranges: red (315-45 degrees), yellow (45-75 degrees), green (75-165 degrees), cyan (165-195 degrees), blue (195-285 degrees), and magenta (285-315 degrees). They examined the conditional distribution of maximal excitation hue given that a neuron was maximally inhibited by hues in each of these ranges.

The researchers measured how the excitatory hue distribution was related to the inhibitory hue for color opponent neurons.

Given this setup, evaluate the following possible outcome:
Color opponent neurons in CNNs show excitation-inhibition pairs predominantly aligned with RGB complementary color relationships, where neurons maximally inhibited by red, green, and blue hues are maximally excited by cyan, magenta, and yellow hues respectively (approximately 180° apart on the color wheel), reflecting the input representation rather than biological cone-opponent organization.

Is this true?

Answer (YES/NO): NO